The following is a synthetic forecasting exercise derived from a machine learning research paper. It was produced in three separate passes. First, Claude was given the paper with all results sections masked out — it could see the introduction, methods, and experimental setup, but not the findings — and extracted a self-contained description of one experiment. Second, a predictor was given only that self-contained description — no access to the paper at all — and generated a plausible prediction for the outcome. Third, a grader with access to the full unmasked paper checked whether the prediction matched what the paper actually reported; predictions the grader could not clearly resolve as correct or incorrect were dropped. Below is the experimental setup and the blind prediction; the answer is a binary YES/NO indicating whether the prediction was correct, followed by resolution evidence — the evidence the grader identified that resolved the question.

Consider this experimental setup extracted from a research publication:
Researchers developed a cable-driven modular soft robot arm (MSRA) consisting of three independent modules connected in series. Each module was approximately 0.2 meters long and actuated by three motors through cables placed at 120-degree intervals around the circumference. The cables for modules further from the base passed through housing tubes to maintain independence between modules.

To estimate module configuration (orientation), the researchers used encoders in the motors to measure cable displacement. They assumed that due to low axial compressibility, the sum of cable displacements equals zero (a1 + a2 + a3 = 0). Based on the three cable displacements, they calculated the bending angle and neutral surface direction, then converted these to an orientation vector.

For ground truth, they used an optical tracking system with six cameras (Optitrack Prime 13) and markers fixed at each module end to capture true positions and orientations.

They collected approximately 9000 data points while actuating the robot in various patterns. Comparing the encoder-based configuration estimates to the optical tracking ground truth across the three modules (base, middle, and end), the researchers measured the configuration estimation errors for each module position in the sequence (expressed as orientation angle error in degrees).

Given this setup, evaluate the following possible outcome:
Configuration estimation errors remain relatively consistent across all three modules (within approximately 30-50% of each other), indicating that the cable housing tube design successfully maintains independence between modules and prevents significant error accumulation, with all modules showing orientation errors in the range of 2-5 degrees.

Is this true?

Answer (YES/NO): NO